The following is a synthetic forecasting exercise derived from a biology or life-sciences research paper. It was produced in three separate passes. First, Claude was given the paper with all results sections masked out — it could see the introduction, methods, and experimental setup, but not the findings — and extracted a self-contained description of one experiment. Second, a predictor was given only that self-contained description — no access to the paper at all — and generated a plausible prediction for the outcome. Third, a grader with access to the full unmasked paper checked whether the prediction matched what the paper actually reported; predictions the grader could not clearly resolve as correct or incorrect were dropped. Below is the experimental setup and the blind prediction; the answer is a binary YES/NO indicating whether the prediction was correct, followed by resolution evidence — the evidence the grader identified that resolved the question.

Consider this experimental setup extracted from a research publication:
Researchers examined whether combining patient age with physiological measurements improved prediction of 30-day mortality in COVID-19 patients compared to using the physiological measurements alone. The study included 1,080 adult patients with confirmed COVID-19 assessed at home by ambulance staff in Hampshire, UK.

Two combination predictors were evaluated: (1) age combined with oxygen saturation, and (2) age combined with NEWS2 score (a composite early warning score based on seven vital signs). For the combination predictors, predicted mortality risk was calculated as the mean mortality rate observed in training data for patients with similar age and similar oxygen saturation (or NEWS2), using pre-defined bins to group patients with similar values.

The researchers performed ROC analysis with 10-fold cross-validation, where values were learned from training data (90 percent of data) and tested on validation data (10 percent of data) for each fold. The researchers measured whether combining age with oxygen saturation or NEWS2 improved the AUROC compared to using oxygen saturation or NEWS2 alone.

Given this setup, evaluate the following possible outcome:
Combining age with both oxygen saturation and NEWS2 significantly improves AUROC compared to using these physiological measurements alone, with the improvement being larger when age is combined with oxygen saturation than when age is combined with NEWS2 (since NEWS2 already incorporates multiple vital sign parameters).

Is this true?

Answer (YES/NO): NO